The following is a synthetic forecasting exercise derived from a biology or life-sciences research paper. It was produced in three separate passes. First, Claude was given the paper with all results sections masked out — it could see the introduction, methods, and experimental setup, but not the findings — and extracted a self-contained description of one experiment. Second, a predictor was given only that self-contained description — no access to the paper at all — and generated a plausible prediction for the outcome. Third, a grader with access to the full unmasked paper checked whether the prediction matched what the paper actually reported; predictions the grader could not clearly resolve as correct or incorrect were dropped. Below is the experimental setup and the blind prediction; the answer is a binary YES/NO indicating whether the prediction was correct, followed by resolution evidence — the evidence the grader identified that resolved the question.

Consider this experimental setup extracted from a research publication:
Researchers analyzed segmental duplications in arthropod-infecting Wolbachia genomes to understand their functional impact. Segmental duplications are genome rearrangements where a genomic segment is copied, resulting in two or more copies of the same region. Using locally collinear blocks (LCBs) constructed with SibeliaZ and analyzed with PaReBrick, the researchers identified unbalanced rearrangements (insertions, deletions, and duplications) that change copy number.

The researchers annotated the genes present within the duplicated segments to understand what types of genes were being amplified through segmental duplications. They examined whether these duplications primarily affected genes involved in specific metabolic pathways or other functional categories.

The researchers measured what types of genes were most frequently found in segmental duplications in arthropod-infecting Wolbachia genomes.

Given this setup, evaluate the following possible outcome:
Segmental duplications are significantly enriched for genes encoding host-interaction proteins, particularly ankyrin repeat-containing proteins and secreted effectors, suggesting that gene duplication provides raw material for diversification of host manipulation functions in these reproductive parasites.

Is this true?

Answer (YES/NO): NO